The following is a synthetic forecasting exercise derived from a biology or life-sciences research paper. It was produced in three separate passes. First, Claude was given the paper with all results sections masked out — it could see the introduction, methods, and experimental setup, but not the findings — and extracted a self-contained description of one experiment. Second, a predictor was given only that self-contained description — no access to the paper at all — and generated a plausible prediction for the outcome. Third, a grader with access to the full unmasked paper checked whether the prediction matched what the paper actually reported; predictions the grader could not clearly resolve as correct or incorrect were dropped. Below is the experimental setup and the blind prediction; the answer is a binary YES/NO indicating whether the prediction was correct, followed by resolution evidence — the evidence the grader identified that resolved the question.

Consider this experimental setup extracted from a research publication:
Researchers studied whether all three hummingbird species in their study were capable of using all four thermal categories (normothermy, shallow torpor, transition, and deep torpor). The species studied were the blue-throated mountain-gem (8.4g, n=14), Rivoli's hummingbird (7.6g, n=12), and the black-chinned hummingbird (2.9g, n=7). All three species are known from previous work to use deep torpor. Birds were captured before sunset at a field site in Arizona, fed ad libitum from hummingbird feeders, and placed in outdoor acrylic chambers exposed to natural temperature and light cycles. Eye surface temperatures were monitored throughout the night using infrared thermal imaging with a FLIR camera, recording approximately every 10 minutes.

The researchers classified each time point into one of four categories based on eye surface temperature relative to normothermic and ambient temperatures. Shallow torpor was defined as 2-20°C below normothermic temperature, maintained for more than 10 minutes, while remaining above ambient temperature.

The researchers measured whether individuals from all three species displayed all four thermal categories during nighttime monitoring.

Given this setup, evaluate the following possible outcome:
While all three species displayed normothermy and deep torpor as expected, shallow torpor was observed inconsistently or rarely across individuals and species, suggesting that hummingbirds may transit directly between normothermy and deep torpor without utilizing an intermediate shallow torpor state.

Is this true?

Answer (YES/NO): NO